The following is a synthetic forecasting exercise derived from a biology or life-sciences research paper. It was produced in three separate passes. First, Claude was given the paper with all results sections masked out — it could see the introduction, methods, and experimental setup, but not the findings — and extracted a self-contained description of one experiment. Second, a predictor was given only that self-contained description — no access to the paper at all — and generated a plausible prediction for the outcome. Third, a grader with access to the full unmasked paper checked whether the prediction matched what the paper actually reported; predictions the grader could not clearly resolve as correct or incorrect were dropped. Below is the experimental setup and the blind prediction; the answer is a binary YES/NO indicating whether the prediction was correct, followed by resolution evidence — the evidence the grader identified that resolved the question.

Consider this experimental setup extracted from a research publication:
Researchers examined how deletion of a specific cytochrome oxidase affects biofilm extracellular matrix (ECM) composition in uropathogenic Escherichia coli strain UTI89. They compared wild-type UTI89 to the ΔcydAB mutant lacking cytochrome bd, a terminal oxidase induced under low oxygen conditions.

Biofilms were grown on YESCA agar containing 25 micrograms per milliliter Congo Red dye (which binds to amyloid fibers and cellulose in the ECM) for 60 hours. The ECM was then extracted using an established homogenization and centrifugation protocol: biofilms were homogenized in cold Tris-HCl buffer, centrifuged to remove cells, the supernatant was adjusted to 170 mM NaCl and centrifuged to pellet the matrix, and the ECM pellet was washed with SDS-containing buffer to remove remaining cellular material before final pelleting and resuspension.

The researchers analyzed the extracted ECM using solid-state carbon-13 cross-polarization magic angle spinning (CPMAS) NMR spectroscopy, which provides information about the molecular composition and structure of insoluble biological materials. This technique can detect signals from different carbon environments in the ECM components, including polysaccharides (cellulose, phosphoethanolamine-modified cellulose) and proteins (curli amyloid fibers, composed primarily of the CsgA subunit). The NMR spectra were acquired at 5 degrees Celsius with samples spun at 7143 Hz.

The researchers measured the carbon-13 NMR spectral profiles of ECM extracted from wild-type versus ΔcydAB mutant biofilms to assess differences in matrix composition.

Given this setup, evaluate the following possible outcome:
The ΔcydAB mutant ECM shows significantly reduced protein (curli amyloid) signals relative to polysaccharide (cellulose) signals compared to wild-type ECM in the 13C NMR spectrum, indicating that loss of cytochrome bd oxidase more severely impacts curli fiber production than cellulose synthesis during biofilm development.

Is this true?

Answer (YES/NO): NO